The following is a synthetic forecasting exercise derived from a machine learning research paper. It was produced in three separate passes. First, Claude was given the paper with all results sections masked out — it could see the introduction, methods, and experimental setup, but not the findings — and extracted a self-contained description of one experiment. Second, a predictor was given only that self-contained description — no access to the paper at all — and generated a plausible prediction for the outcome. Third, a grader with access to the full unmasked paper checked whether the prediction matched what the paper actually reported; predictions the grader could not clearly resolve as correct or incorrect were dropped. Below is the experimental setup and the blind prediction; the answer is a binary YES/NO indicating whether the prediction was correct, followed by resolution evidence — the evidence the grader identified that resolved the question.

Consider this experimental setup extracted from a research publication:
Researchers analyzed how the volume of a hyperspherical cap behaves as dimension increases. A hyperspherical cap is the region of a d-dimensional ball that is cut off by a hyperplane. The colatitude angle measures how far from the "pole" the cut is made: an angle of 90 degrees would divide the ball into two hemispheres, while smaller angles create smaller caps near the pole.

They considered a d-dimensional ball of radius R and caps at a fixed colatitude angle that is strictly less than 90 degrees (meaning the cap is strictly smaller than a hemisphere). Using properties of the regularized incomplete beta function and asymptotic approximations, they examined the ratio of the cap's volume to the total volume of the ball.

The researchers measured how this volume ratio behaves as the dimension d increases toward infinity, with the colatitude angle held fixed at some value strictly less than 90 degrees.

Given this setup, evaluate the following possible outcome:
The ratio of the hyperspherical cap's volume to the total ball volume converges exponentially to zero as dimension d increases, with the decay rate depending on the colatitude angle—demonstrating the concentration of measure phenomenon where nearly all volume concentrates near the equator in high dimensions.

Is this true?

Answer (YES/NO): YES